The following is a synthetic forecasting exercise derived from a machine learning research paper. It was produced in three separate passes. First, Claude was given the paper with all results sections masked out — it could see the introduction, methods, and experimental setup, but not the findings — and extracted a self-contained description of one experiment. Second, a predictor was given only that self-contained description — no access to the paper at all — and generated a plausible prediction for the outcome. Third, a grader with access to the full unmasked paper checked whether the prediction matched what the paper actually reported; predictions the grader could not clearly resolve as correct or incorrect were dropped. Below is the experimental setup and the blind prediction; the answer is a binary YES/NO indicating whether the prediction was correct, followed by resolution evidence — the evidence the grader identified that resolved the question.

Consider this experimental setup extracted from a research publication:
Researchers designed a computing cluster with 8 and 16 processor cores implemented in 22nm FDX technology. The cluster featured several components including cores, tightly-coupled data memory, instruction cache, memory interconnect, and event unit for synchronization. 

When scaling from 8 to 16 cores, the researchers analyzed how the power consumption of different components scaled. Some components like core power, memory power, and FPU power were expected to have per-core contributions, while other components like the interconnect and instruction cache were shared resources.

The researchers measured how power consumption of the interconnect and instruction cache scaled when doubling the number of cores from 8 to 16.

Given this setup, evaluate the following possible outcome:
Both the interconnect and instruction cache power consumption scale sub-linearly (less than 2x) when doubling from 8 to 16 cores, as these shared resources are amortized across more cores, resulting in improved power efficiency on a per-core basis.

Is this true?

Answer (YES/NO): NO